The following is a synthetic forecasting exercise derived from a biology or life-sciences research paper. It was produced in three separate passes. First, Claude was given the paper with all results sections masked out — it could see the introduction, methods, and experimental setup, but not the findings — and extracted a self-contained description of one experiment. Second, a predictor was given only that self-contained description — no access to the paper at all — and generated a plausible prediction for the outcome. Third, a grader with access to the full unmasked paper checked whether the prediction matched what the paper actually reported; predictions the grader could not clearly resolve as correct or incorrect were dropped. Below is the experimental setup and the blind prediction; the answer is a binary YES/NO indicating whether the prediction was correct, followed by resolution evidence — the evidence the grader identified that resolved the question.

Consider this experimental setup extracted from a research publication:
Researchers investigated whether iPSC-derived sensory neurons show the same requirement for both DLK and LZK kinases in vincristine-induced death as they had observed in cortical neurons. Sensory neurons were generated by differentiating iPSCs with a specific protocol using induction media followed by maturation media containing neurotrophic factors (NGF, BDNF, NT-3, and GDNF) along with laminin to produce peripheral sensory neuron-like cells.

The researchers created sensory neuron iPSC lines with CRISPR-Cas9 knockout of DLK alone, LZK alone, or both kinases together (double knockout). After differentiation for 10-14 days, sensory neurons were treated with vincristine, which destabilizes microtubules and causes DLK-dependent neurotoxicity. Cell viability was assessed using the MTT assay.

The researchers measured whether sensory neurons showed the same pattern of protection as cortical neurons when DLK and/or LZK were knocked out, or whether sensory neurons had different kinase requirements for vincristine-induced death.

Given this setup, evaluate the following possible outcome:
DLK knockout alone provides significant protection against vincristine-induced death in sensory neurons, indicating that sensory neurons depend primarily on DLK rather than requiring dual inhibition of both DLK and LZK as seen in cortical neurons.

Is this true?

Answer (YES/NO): NO